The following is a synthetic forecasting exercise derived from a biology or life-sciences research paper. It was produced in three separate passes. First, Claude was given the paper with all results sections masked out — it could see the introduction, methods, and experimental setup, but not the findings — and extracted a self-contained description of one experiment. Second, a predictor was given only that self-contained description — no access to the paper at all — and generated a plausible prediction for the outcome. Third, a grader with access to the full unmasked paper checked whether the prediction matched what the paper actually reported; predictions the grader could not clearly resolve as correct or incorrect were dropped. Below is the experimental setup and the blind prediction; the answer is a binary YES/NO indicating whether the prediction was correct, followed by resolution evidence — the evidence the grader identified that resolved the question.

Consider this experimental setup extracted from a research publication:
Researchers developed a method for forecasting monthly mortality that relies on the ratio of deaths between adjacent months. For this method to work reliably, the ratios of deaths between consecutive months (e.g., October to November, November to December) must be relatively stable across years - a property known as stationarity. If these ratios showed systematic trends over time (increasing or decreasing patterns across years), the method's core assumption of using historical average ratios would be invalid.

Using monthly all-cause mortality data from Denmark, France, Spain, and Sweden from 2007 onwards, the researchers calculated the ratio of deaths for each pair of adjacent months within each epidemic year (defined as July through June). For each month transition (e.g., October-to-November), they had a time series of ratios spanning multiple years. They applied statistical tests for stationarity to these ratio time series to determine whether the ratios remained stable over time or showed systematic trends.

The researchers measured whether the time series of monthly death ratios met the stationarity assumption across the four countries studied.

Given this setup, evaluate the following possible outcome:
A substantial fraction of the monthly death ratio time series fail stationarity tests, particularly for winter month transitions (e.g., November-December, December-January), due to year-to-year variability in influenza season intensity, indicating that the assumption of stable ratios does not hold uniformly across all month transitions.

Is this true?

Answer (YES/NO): NO